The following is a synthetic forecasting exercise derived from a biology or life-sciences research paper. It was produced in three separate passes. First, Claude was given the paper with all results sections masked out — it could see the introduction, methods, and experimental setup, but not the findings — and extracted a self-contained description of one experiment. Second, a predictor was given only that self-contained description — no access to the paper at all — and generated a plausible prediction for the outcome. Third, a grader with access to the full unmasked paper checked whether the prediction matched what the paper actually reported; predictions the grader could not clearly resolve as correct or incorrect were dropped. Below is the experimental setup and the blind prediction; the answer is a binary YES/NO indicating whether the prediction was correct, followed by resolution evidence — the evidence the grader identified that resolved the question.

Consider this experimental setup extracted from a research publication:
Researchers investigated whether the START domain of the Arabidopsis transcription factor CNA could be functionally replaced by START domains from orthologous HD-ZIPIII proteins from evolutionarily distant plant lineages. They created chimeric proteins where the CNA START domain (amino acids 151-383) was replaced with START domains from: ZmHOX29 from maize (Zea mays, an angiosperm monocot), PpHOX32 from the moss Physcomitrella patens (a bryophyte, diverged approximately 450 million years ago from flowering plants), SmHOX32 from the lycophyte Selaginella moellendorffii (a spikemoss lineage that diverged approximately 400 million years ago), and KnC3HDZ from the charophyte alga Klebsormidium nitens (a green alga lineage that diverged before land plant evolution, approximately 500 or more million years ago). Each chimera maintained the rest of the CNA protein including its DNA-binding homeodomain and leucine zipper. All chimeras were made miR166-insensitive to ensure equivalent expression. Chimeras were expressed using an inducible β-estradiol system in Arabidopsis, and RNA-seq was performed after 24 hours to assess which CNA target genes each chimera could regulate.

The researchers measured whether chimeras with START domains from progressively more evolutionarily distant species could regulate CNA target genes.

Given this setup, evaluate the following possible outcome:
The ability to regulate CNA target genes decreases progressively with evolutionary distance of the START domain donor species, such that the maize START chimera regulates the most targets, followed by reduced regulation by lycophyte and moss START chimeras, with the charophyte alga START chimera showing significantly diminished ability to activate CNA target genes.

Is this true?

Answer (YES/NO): NO